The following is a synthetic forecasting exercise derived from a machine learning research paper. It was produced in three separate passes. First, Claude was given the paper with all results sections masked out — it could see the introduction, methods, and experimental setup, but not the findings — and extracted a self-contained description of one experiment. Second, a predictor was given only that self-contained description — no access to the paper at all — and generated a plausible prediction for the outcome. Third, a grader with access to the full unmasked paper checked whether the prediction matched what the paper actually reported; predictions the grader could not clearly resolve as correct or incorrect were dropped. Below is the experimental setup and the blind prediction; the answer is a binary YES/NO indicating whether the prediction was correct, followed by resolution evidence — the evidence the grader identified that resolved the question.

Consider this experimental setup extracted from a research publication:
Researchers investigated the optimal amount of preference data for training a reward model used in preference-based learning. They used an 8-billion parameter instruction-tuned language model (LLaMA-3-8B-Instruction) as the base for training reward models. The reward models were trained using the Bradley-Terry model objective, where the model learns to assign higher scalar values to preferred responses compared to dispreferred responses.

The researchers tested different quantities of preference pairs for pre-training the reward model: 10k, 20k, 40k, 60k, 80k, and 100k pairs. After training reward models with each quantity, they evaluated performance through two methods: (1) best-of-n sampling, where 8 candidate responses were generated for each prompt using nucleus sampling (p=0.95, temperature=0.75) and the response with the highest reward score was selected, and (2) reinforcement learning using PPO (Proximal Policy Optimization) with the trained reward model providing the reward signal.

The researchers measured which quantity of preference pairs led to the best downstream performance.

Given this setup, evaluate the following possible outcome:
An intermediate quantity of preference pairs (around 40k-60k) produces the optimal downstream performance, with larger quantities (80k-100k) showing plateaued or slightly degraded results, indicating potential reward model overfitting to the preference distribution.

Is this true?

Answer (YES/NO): NO